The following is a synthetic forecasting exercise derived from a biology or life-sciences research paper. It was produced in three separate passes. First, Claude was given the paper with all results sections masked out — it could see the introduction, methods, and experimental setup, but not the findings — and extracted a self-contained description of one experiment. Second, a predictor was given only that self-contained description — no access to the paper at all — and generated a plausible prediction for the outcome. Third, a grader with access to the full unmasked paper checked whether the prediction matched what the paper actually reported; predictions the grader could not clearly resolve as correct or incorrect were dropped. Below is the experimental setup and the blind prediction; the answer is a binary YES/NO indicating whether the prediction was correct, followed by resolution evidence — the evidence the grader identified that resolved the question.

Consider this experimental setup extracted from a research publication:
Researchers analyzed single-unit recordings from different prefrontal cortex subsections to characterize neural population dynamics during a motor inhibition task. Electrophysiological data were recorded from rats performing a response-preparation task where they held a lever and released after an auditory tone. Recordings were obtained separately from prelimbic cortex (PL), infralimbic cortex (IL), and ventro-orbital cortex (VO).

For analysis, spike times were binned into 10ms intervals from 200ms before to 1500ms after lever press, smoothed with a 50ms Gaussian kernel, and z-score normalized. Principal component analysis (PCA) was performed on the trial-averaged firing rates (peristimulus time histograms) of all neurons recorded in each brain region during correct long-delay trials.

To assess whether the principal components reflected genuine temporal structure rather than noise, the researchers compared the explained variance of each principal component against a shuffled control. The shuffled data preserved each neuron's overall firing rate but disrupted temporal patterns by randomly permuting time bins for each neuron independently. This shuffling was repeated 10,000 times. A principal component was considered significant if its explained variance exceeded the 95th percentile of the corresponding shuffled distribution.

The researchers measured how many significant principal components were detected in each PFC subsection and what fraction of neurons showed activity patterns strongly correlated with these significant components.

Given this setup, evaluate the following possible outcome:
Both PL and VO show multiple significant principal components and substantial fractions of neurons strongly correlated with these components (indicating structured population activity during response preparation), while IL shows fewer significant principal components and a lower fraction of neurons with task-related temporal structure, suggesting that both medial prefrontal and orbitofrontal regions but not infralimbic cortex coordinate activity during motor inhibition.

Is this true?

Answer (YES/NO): NO